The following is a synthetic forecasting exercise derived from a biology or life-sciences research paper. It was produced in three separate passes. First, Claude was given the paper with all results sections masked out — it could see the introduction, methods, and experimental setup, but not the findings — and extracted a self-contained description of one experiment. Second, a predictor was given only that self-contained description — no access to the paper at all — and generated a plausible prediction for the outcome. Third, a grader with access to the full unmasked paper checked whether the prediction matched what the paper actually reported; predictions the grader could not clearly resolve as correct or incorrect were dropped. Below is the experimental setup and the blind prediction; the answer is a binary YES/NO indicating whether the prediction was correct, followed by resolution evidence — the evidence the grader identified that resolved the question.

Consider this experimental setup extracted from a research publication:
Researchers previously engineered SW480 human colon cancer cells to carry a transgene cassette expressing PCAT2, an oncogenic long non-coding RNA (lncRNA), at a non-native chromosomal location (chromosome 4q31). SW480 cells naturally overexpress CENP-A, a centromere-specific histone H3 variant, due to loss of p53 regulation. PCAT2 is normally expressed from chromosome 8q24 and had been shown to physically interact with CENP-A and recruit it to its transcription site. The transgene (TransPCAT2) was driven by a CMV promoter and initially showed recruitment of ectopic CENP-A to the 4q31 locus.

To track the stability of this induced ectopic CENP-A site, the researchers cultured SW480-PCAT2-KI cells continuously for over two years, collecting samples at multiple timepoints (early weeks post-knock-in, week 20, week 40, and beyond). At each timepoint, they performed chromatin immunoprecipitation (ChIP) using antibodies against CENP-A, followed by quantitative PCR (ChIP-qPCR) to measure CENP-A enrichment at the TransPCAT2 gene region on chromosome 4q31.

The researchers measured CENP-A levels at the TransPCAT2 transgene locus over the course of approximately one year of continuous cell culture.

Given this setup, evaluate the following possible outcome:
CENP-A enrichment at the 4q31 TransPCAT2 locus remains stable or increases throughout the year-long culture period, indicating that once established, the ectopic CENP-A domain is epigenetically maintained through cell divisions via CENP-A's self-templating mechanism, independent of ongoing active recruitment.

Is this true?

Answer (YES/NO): NO